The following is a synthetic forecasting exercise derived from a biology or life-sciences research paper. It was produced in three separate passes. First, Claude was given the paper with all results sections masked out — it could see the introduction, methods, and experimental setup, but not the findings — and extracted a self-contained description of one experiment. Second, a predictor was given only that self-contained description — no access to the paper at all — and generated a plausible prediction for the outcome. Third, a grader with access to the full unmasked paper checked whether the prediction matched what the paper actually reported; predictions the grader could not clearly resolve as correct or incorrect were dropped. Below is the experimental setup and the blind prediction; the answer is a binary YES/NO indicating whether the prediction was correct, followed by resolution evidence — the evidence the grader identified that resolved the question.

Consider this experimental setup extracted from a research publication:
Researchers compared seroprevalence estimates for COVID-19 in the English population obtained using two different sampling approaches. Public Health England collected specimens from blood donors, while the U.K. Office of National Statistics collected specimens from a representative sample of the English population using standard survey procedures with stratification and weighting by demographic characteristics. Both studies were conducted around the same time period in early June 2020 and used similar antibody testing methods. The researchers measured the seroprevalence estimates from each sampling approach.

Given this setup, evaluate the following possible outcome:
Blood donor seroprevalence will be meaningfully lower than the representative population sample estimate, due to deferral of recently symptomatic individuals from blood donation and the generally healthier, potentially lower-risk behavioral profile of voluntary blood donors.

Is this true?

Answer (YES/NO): NO